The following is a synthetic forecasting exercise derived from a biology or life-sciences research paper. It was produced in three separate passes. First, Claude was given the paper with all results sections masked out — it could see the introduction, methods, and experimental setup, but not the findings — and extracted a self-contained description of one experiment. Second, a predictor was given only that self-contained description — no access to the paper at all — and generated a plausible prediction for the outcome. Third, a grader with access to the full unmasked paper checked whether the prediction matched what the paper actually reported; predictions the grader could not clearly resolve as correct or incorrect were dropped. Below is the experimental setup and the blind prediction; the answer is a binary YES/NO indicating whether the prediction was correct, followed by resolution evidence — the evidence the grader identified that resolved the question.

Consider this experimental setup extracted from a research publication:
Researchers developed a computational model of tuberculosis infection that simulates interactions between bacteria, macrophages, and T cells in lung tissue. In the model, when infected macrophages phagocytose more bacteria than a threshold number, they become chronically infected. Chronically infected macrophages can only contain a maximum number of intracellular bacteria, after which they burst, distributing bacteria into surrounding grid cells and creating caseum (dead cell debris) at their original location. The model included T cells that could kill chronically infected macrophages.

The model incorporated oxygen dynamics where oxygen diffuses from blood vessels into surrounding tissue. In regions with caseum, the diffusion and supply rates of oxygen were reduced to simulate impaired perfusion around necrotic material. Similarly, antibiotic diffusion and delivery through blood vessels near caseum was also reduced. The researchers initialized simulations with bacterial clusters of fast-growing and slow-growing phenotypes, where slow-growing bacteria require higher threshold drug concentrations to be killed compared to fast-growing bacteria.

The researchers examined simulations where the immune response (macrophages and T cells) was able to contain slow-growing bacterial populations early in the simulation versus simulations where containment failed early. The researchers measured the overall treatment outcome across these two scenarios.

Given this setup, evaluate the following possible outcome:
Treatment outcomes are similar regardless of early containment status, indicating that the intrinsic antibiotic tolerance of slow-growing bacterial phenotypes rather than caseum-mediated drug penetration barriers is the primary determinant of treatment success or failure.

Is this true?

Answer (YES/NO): NO